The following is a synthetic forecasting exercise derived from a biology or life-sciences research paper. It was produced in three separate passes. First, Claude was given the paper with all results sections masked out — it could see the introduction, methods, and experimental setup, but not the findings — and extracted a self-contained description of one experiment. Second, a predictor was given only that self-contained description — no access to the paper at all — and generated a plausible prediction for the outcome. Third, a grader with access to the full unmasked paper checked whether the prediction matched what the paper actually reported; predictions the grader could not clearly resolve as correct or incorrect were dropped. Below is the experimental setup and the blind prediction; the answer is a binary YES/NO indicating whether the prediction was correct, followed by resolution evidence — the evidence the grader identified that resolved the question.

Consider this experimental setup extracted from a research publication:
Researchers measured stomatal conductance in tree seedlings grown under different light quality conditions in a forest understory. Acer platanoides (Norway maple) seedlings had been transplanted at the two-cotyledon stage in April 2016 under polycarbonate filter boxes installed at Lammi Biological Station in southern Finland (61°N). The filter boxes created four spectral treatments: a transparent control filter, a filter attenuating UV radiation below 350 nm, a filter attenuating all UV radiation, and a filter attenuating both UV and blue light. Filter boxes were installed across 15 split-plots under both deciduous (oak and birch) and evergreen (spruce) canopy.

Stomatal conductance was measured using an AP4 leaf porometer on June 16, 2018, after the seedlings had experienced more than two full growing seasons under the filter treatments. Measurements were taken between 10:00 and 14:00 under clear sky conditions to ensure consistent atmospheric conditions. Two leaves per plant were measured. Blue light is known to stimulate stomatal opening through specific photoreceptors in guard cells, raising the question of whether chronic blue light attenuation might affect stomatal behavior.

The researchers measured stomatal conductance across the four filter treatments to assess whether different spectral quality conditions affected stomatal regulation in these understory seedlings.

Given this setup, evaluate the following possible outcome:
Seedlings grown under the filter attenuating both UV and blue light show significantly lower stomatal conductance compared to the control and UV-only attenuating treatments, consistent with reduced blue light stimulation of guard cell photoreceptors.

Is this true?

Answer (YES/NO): NO